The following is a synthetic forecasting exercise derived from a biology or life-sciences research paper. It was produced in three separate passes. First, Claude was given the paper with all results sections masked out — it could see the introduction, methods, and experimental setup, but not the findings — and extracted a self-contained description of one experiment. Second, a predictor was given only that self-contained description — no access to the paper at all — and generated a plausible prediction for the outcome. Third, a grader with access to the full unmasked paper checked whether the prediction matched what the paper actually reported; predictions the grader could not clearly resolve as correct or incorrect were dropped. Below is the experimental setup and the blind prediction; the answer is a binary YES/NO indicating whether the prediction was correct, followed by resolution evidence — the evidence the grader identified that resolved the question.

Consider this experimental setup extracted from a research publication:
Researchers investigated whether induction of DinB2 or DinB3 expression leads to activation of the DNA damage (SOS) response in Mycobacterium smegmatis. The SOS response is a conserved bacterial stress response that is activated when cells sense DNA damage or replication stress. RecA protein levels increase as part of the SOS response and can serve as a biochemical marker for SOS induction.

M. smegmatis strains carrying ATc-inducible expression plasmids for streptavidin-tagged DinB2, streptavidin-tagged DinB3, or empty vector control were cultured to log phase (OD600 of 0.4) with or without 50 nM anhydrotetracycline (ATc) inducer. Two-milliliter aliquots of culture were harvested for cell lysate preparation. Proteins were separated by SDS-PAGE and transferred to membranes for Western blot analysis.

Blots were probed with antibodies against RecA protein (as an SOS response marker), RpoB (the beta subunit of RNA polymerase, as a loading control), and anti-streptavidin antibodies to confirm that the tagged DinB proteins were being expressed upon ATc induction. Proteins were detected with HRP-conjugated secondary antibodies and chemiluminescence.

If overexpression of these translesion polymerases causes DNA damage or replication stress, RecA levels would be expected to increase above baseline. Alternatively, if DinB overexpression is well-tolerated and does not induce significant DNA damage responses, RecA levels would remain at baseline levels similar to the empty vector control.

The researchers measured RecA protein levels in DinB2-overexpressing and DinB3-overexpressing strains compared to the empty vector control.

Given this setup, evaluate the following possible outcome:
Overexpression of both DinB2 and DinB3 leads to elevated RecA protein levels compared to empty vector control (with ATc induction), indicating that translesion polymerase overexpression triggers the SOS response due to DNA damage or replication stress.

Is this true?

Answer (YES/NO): YES